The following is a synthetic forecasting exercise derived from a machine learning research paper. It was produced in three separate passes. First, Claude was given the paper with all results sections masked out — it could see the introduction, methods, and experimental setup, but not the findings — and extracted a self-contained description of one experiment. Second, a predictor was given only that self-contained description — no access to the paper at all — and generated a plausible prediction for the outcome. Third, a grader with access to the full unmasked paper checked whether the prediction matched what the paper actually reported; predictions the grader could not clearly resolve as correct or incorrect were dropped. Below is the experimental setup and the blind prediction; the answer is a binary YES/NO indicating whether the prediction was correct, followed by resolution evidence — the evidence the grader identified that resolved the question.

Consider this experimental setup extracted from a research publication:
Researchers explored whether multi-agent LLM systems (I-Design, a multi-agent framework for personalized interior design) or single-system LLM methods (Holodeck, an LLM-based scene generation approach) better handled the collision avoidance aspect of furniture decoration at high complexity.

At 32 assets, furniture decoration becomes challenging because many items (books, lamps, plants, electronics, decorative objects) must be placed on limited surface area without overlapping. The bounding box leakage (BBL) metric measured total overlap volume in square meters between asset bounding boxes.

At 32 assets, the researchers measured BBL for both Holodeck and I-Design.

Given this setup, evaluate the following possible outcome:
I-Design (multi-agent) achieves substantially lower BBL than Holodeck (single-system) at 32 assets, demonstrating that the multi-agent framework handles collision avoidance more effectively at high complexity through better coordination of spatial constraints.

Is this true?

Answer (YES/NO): NO